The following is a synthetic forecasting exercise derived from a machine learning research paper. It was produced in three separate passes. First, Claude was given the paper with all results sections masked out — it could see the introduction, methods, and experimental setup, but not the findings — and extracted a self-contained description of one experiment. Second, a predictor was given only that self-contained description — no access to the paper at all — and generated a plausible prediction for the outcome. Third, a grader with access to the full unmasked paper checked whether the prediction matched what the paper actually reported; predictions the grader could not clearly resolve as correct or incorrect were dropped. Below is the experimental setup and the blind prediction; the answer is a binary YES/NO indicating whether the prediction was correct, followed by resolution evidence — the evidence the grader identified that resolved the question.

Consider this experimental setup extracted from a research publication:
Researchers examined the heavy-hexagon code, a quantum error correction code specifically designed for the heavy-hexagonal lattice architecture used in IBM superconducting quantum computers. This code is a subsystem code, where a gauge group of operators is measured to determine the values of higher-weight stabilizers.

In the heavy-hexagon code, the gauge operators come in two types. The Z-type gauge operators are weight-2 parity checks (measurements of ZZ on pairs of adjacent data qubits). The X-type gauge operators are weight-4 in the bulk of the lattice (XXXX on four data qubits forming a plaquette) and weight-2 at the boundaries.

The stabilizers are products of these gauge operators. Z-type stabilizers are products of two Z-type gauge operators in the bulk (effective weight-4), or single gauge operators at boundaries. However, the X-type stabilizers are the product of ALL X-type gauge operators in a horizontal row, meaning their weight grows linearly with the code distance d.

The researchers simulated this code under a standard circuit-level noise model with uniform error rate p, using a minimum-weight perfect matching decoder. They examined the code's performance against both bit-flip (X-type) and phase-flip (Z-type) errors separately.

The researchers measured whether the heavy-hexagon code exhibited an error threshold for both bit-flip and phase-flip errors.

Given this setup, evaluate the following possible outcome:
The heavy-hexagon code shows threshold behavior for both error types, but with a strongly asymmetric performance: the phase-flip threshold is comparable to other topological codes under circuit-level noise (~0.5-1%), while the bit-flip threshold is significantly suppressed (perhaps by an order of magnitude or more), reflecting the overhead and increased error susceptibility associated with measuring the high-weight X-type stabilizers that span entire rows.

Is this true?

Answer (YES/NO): NO